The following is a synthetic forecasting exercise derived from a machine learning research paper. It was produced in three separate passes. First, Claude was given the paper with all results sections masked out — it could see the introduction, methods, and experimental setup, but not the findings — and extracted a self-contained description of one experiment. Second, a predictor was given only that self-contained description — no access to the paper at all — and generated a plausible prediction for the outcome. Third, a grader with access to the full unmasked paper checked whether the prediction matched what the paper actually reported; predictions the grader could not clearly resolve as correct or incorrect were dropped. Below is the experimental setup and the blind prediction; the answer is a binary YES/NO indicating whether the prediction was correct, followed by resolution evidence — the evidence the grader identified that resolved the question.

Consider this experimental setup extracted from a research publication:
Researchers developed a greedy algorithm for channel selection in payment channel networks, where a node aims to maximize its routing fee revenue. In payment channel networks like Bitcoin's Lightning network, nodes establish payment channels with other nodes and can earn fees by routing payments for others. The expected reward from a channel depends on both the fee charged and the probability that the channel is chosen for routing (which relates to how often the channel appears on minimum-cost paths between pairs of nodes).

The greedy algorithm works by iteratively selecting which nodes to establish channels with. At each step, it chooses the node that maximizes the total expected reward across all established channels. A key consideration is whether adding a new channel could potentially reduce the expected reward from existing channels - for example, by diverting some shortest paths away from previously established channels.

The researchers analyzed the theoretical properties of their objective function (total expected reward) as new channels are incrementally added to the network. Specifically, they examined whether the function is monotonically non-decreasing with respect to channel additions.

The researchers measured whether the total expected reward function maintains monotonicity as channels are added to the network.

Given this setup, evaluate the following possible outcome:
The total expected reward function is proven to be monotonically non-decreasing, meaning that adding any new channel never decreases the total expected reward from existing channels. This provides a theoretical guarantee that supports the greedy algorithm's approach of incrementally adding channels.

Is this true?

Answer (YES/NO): YES